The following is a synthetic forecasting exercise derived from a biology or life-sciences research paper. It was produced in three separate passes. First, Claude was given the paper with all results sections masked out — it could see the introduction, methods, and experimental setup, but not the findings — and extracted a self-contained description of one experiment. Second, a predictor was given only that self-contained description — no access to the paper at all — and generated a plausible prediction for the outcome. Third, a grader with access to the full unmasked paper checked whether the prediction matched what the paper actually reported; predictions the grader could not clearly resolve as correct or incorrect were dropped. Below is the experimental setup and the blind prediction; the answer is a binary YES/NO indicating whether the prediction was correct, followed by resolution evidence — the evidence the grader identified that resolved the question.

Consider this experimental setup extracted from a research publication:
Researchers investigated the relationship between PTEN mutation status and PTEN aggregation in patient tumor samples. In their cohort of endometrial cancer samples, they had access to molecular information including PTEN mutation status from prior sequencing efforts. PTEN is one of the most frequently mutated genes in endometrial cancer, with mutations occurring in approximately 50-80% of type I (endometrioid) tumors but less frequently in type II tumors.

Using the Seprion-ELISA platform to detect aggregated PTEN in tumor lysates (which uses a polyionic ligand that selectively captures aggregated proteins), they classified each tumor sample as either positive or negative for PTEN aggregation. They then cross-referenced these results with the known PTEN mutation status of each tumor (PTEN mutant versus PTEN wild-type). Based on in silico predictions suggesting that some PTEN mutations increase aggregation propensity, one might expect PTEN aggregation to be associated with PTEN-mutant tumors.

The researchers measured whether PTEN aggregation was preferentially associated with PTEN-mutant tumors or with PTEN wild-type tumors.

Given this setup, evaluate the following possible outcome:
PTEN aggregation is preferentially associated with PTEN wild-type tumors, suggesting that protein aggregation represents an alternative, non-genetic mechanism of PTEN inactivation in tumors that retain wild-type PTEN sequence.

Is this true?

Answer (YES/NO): YES